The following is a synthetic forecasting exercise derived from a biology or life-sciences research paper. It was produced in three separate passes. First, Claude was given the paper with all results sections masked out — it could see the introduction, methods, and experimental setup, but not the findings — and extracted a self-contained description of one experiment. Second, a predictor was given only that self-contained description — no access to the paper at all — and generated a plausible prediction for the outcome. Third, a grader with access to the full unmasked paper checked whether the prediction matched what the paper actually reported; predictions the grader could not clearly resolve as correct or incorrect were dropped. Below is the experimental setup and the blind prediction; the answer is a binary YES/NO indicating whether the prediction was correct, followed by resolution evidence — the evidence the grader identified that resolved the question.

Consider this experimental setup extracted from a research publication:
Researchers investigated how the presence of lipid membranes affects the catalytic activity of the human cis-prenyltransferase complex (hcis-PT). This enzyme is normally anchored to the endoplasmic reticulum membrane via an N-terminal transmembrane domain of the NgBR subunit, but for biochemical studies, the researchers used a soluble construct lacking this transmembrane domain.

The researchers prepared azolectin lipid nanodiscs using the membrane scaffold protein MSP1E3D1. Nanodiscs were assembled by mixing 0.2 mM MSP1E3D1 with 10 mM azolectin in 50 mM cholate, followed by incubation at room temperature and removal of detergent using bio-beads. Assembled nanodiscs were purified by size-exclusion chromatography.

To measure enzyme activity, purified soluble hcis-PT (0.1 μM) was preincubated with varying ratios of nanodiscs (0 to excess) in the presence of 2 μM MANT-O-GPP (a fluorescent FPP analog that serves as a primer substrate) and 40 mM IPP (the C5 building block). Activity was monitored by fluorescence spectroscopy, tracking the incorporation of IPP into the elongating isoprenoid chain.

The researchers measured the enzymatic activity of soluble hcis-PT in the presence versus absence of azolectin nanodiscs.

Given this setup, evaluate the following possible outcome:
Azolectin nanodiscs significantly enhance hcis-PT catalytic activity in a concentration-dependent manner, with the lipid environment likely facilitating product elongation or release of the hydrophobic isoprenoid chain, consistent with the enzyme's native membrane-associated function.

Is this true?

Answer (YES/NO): YES